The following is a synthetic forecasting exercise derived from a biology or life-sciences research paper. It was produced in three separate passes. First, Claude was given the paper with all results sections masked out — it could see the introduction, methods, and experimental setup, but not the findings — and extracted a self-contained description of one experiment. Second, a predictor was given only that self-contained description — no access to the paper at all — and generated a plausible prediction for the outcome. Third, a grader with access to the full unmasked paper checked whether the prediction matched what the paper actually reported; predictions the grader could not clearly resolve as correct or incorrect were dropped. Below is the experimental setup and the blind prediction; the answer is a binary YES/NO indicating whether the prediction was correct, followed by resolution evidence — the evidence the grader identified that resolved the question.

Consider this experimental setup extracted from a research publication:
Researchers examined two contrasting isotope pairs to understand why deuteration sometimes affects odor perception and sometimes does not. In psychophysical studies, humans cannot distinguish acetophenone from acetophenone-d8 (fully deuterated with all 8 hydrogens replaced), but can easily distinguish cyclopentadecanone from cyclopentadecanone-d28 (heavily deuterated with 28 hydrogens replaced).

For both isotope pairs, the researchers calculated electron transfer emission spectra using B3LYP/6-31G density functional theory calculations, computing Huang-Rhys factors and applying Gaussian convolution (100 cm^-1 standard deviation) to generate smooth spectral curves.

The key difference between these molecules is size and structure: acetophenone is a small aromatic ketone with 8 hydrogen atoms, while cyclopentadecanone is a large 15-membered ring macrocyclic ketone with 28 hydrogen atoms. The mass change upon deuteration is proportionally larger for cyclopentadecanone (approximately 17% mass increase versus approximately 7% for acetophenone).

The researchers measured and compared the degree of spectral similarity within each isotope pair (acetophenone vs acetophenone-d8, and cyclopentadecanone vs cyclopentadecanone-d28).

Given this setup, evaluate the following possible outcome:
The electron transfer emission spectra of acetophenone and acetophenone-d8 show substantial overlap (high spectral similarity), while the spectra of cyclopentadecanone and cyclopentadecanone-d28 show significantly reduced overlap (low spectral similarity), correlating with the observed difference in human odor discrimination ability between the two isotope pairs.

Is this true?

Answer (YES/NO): YES